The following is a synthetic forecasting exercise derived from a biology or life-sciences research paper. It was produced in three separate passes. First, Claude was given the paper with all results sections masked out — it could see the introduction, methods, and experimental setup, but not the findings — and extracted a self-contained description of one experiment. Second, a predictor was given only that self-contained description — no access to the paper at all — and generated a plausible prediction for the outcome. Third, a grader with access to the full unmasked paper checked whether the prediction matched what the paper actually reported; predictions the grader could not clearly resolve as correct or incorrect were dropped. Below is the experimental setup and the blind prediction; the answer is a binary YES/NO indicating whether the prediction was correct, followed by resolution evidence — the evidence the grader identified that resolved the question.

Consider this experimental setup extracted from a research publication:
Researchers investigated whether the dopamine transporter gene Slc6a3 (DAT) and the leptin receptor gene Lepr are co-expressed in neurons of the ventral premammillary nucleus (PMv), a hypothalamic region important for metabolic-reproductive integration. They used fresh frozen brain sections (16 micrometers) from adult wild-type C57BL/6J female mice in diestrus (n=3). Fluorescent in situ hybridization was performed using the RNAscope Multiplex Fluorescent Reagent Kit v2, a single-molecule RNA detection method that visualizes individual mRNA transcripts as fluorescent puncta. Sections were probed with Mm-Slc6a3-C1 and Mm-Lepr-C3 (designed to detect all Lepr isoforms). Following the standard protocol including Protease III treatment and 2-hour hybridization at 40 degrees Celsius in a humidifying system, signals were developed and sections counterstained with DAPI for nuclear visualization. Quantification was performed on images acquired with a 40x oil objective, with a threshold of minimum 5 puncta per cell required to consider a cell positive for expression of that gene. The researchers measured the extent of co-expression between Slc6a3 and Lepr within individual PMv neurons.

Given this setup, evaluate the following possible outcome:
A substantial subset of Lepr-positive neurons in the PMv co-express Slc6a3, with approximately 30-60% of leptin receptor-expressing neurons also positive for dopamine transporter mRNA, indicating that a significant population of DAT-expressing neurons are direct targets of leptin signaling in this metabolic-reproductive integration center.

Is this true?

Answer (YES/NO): YES